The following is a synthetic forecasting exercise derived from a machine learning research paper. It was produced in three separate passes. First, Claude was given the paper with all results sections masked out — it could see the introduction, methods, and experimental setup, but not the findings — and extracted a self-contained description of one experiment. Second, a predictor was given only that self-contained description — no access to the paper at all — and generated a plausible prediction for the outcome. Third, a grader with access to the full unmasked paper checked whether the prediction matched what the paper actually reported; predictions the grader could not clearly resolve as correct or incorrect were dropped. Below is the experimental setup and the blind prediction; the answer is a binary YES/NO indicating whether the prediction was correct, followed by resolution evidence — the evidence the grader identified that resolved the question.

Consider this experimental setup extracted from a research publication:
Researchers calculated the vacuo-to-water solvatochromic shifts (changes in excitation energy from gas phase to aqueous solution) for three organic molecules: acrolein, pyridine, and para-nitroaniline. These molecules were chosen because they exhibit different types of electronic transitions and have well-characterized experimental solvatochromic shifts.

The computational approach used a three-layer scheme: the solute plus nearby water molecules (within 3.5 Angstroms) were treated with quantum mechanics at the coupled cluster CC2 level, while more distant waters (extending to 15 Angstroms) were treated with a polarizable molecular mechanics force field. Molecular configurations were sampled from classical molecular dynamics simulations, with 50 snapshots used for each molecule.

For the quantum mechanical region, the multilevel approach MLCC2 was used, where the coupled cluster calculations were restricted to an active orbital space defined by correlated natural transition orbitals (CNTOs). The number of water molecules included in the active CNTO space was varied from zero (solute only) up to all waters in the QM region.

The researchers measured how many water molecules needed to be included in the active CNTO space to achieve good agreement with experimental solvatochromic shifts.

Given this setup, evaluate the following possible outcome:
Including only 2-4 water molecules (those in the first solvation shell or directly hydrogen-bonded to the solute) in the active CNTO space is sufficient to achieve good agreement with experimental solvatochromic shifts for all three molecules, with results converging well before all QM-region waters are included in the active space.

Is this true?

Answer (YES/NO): YES